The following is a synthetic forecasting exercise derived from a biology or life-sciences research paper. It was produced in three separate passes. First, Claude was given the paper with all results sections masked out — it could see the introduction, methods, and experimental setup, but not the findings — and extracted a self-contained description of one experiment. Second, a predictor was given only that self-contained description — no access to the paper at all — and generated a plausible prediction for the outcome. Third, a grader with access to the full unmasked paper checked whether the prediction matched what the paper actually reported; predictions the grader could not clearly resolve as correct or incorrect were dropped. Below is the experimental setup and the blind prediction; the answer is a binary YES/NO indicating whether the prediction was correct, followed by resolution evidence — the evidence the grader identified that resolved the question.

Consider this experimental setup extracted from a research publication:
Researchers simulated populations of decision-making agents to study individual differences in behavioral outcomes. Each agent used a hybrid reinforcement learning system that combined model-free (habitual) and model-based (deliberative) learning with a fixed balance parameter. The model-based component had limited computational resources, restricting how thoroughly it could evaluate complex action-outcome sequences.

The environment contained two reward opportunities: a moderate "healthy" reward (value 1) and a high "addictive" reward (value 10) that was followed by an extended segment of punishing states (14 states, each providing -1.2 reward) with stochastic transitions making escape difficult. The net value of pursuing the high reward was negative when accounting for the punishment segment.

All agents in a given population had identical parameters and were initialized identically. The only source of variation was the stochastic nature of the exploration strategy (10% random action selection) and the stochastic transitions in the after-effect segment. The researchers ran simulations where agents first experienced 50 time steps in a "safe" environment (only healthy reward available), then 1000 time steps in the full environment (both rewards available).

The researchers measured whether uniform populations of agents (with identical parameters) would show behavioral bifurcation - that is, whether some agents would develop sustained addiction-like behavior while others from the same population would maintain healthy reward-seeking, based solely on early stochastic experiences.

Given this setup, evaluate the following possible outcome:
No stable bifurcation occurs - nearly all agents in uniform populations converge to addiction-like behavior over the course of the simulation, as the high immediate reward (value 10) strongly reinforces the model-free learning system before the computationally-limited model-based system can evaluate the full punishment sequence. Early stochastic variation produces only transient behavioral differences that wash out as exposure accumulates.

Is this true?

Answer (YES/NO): NO